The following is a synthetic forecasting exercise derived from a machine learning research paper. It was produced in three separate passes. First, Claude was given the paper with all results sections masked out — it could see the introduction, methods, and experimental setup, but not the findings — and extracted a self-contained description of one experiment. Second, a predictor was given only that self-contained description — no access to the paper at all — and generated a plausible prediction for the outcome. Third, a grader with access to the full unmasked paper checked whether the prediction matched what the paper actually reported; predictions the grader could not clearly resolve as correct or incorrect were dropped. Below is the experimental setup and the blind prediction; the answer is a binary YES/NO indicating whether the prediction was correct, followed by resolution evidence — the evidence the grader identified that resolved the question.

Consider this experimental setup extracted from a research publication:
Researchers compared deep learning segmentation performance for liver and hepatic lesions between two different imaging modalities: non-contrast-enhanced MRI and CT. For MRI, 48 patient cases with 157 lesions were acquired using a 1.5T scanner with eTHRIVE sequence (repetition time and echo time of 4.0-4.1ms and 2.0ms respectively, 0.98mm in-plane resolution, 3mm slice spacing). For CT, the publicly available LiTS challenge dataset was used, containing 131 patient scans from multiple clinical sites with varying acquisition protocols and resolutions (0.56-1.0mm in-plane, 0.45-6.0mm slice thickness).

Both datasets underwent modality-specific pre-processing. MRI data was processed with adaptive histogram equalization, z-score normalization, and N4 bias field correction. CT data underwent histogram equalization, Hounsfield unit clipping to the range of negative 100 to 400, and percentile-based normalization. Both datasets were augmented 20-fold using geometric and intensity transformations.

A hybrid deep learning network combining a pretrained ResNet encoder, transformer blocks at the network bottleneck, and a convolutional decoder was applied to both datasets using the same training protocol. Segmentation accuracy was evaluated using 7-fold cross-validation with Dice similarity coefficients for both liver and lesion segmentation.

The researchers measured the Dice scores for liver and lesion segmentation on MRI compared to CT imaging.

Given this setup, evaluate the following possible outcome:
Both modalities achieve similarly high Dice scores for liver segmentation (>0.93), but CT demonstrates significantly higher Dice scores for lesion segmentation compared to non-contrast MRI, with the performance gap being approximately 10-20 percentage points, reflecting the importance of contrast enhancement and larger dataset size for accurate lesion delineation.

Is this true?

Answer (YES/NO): NO